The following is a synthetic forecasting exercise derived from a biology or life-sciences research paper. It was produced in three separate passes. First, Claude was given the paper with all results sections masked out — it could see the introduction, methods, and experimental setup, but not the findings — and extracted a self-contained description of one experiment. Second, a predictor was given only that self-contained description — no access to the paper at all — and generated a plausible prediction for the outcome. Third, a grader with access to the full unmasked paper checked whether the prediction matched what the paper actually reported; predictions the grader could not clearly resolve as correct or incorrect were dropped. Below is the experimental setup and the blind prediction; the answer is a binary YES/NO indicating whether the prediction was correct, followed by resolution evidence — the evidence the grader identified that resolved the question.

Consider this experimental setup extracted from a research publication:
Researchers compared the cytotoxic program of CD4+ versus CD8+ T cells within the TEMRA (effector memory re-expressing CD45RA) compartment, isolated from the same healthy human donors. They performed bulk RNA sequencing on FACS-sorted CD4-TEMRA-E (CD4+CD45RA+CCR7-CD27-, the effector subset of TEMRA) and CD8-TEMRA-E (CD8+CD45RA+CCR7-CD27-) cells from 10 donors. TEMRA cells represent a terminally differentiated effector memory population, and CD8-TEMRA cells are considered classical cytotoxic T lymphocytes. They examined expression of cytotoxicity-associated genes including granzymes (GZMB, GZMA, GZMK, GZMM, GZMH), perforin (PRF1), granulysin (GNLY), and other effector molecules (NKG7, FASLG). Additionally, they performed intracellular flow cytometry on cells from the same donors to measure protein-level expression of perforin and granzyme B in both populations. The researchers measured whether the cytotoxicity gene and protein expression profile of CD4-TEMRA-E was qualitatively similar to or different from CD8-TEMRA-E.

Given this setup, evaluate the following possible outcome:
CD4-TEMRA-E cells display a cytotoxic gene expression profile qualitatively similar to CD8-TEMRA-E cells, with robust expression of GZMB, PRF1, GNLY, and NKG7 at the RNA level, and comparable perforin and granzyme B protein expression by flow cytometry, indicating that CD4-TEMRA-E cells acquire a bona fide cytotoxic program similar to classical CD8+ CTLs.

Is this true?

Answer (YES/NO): YES